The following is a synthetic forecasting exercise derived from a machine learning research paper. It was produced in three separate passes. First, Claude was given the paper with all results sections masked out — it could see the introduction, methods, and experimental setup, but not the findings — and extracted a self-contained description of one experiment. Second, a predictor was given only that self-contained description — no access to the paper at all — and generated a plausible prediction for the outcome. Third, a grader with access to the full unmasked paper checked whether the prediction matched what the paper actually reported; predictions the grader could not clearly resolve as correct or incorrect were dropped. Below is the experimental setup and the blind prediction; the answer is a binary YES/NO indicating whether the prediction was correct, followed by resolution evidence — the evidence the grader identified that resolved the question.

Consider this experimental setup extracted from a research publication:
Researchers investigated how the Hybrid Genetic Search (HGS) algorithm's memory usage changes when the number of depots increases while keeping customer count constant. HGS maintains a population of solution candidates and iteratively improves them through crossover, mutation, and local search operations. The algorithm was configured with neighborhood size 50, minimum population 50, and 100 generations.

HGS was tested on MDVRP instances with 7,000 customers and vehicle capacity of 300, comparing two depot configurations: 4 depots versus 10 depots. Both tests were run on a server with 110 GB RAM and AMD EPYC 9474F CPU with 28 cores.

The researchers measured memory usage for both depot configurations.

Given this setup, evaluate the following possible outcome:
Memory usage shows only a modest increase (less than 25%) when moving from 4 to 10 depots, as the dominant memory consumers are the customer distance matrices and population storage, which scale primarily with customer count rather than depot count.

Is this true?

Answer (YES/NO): YES